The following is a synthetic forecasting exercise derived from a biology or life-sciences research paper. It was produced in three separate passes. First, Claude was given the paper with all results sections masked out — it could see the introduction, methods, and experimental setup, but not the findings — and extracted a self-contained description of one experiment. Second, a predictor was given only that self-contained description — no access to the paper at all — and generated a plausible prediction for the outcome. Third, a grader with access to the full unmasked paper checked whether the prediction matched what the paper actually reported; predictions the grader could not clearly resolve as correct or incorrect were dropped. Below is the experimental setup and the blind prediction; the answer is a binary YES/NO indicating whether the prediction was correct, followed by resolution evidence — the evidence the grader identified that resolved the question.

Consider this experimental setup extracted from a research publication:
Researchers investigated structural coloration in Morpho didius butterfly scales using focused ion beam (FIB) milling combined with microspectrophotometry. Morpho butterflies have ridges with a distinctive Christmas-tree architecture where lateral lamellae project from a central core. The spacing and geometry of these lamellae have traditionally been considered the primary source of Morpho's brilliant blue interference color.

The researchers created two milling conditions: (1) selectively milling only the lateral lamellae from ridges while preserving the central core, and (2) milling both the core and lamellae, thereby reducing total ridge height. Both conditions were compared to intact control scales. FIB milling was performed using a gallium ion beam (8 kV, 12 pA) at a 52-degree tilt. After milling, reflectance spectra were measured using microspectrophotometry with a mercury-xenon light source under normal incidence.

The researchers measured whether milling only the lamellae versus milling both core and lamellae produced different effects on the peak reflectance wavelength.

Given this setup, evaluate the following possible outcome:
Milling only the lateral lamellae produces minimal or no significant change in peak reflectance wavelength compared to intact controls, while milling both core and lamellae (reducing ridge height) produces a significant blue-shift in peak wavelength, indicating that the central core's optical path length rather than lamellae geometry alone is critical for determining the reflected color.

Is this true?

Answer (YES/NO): YES